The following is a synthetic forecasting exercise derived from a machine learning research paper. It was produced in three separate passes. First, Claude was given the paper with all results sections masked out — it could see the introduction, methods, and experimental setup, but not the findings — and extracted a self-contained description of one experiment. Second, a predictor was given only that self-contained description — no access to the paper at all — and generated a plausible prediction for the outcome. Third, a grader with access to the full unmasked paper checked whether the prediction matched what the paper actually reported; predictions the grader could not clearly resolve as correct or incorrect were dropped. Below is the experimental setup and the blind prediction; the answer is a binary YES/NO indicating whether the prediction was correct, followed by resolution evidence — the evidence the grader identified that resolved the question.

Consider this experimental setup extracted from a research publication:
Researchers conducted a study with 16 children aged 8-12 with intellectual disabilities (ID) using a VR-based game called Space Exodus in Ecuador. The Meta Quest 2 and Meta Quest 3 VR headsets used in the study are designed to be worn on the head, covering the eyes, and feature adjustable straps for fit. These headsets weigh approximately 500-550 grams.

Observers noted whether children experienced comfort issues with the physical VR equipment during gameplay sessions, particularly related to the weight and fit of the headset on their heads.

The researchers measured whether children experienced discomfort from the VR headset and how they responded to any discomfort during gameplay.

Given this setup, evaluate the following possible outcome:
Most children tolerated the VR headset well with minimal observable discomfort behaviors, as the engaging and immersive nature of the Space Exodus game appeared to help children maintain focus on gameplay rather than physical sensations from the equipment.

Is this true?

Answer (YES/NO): NO